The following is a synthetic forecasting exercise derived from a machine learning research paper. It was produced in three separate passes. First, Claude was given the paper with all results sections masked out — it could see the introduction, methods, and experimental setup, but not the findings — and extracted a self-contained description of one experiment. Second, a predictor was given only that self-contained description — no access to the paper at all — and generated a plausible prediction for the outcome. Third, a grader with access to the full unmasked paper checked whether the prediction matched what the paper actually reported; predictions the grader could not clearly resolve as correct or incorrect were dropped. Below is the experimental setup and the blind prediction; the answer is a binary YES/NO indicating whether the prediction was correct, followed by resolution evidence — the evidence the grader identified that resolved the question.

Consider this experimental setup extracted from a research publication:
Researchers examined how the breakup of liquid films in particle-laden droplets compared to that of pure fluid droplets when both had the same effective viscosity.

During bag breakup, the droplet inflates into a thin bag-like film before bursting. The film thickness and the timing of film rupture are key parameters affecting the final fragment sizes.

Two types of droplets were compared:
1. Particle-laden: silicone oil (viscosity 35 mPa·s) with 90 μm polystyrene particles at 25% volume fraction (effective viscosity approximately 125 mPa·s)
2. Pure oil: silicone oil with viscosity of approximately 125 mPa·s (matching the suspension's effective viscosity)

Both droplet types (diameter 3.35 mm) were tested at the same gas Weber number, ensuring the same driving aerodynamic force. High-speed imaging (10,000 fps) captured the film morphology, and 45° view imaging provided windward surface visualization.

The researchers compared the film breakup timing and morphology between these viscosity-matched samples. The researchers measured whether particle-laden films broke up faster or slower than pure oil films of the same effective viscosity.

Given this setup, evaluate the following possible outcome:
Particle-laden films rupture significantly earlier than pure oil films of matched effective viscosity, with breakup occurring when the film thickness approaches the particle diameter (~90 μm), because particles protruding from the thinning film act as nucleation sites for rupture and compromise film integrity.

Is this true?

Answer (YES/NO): YES